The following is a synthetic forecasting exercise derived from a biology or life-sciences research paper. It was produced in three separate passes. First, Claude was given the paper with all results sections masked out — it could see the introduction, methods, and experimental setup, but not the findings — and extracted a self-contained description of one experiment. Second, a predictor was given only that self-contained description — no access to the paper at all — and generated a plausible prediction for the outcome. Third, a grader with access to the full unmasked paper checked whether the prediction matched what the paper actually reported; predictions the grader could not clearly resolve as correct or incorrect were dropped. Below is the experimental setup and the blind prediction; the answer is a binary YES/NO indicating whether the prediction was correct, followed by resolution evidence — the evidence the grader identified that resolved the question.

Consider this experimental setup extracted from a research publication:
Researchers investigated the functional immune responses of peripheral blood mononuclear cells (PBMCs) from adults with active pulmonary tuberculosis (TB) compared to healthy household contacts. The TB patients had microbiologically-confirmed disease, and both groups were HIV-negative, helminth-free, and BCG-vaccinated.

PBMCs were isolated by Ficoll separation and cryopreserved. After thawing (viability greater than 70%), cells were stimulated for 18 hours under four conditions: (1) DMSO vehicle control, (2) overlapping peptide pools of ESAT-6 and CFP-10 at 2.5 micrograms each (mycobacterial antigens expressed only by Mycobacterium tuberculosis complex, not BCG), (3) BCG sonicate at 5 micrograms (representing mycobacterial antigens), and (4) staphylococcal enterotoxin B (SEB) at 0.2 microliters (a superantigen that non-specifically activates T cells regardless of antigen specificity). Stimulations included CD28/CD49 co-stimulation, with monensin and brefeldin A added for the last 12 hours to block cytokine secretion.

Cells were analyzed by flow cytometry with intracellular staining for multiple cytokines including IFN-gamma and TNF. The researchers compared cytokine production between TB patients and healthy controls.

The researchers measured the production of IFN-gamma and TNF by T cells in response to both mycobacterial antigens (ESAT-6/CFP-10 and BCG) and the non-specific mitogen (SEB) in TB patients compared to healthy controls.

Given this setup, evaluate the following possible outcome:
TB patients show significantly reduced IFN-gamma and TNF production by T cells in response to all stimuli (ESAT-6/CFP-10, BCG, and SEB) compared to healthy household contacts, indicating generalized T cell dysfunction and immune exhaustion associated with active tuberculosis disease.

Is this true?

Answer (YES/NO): NO